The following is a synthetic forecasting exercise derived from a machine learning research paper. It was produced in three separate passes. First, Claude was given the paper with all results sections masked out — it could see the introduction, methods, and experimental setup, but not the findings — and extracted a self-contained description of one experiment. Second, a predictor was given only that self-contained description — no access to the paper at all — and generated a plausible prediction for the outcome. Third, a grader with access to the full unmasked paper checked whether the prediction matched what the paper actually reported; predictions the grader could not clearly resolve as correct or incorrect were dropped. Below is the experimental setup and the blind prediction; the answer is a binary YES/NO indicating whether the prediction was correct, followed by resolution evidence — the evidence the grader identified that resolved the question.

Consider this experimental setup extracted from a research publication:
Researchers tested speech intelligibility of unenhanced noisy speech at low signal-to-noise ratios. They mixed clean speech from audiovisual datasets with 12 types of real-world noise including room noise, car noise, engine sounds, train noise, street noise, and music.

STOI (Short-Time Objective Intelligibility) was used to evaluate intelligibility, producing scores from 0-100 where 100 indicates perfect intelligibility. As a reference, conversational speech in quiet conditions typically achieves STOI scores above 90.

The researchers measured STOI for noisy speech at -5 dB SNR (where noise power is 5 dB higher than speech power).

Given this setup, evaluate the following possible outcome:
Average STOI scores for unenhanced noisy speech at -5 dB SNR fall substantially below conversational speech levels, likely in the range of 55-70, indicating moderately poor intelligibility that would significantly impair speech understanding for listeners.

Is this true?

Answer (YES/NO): NO